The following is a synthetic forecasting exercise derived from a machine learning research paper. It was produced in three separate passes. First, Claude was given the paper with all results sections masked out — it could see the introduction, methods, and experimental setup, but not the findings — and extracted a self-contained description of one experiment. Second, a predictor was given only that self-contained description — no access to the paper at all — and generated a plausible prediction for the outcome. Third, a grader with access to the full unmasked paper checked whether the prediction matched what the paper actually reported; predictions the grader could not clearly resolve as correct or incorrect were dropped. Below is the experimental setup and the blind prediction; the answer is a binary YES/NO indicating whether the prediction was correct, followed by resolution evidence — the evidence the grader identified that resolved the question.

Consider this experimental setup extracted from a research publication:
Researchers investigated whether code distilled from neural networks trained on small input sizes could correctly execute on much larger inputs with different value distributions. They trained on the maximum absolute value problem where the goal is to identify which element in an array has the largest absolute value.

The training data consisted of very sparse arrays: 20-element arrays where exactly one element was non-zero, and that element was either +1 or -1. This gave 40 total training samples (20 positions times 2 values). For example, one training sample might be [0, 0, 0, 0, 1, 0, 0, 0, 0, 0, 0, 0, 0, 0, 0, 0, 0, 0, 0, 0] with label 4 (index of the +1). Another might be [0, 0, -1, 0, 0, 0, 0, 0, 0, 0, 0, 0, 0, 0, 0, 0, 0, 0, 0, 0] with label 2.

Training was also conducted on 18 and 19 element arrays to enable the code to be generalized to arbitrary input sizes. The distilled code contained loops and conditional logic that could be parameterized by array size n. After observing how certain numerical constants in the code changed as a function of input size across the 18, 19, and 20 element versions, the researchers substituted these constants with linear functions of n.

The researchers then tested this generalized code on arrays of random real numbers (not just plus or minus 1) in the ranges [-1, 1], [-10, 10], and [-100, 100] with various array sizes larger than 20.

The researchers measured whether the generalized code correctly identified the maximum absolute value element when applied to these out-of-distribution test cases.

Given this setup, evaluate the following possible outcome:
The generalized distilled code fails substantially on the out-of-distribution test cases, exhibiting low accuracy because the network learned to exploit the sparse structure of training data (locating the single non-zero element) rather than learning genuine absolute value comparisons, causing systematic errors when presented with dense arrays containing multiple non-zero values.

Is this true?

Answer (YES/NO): NO